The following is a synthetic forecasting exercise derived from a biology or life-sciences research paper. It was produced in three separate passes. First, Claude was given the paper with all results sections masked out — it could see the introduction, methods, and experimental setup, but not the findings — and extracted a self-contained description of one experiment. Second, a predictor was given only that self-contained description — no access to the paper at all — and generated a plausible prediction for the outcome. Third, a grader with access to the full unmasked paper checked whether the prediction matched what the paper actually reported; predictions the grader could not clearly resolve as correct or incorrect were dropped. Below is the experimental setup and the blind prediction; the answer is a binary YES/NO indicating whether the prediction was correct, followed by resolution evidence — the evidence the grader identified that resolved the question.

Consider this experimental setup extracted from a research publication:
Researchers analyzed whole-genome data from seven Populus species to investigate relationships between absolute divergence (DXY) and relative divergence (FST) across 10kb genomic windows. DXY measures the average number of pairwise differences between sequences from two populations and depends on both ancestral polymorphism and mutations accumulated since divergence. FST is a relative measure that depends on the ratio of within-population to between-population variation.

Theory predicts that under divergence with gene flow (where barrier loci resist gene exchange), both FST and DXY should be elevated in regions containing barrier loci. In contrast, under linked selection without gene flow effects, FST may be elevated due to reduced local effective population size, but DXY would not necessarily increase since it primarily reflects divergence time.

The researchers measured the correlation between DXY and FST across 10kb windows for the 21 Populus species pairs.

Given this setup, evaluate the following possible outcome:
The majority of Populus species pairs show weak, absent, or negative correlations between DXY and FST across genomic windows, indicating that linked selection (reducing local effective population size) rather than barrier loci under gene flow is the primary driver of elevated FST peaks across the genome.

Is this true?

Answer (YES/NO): NO